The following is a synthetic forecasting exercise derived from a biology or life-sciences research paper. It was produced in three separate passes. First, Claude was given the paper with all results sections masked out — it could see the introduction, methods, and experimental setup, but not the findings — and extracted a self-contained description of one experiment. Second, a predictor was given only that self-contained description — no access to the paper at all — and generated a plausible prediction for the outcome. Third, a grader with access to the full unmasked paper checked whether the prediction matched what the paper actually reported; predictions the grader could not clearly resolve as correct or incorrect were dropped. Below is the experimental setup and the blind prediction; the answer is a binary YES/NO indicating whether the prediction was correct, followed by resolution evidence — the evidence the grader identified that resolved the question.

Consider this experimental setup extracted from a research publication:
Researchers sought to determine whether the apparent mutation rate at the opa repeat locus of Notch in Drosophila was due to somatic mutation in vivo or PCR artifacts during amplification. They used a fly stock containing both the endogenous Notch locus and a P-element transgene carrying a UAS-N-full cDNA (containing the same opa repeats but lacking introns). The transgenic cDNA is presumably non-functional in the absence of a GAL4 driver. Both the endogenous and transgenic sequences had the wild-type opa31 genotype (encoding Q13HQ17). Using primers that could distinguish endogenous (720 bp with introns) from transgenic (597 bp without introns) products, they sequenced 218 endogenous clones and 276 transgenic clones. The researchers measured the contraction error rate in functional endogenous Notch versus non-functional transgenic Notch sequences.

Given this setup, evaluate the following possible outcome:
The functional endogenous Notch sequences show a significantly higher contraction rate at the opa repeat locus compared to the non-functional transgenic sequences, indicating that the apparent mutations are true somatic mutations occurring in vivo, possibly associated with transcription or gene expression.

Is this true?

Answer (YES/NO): NO